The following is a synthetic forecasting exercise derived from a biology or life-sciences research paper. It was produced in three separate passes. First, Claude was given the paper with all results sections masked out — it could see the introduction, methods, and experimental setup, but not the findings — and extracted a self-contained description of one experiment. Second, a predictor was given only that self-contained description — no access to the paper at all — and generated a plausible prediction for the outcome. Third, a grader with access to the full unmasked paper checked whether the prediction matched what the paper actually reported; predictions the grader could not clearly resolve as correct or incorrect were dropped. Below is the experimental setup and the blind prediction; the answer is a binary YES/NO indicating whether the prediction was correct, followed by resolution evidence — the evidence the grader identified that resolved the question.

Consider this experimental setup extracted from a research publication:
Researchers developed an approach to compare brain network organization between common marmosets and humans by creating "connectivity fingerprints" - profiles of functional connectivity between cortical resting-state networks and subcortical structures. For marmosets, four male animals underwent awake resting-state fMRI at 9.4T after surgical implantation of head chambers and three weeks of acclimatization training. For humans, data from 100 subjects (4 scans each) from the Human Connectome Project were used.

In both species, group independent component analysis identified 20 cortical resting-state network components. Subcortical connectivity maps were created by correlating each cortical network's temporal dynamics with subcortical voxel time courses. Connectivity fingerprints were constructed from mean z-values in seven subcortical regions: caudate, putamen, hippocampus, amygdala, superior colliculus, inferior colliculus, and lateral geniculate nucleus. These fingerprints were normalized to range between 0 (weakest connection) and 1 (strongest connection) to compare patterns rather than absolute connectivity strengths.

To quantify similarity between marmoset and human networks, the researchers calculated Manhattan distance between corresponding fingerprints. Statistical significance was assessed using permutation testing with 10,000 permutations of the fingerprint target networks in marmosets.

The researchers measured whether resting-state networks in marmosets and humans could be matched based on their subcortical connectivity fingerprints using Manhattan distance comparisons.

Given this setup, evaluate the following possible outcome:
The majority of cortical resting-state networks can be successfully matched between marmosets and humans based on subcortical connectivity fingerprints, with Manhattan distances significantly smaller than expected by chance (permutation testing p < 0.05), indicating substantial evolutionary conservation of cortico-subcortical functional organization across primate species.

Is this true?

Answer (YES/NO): YES